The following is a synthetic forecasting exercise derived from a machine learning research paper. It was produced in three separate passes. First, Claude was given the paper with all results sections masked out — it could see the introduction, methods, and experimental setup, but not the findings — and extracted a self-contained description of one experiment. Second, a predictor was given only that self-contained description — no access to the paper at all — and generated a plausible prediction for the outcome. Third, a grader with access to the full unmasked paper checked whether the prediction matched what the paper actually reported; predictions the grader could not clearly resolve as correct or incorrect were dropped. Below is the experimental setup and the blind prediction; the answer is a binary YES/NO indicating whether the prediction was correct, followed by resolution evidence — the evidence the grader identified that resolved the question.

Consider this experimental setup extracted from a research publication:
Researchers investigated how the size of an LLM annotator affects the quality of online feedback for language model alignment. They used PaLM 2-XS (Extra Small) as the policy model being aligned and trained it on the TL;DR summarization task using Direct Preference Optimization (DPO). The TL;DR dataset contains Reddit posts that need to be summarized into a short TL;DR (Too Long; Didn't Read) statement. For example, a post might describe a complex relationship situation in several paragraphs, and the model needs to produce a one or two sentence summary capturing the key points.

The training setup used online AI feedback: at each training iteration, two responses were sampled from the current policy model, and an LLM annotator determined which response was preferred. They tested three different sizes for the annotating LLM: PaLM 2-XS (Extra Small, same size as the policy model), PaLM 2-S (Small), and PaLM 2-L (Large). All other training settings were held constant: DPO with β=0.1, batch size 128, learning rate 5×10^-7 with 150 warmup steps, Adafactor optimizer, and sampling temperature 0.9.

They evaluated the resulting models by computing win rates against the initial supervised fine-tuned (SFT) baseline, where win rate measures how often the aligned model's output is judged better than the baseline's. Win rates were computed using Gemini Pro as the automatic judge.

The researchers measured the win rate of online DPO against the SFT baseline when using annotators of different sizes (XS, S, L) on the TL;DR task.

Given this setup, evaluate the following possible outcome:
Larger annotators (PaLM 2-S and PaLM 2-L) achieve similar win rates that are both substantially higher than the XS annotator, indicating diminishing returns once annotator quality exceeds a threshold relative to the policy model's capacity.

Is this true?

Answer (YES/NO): NO